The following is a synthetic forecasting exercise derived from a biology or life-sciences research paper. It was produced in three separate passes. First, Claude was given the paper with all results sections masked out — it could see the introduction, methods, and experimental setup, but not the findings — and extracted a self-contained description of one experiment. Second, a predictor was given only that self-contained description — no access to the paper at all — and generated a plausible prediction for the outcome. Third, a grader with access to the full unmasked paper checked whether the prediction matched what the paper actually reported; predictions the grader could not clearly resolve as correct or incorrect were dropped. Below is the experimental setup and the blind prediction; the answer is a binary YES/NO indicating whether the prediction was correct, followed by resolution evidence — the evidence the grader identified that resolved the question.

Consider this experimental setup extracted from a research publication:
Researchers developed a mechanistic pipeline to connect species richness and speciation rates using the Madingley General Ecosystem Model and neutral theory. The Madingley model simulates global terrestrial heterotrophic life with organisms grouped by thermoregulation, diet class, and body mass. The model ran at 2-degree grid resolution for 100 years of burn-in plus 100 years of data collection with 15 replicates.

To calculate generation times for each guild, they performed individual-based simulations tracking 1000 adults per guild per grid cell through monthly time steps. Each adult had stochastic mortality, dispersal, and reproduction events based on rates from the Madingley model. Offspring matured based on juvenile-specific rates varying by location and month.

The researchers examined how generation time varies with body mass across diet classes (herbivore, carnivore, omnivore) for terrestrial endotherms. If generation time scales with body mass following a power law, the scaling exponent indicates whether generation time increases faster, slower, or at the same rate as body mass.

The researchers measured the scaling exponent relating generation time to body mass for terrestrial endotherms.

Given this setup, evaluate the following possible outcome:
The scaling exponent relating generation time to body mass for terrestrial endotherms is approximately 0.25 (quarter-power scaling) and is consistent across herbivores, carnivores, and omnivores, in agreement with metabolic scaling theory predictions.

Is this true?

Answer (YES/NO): NO